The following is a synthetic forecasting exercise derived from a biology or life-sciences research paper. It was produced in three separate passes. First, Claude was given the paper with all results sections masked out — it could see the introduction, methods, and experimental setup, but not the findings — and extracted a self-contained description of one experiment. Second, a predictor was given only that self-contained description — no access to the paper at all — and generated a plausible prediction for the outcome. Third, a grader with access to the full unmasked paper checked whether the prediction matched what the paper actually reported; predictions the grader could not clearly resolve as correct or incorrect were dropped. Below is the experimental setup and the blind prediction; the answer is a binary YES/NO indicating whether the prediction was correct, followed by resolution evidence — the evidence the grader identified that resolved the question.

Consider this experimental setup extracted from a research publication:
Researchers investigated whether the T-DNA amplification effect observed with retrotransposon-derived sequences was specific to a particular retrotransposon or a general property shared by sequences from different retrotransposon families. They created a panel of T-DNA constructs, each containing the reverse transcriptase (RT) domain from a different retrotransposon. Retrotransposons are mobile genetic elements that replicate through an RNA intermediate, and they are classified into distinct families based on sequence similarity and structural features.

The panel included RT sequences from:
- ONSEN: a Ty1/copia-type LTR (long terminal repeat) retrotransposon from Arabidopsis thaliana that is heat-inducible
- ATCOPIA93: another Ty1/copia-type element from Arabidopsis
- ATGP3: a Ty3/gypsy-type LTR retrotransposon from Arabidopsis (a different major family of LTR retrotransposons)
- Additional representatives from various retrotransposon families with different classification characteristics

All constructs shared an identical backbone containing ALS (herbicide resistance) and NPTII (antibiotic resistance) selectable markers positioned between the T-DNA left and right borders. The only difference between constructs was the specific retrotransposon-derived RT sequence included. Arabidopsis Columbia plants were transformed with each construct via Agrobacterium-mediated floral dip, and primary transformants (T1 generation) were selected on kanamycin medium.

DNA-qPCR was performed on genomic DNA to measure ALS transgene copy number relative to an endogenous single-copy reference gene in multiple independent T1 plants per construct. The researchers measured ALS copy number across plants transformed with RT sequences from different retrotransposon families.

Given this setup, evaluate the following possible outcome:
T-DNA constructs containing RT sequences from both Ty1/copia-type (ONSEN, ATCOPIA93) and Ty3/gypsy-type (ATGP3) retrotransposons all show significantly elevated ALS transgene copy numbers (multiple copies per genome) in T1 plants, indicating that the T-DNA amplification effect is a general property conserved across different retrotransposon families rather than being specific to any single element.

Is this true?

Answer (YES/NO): YES